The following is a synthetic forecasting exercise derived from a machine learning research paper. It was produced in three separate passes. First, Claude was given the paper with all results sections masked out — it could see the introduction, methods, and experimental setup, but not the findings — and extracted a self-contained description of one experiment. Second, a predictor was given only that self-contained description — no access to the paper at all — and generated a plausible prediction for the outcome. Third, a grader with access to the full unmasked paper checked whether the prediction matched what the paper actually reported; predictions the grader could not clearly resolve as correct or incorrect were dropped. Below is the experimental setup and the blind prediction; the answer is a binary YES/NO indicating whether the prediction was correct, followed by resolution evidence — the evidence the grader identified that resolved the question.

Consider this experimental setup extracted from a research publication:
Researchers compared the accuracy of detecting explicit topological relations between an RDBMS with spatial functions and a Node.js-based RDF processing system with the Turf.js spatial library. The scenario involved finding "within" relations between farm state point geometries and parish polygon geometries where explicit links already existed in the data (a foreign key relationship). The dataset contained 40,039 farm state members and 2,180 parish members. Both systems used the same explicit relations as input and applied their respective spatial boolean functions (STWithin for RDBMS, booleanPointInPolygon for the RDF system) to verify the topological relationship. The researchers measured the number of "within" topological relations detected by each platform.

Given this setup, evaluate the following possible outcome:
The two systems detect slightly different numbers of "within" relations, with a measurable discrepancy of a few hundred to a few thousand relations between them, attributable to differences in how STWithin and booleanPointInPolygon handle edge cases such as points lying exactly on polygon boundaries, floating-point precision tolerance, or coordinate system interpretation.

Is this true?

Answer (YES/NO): NO